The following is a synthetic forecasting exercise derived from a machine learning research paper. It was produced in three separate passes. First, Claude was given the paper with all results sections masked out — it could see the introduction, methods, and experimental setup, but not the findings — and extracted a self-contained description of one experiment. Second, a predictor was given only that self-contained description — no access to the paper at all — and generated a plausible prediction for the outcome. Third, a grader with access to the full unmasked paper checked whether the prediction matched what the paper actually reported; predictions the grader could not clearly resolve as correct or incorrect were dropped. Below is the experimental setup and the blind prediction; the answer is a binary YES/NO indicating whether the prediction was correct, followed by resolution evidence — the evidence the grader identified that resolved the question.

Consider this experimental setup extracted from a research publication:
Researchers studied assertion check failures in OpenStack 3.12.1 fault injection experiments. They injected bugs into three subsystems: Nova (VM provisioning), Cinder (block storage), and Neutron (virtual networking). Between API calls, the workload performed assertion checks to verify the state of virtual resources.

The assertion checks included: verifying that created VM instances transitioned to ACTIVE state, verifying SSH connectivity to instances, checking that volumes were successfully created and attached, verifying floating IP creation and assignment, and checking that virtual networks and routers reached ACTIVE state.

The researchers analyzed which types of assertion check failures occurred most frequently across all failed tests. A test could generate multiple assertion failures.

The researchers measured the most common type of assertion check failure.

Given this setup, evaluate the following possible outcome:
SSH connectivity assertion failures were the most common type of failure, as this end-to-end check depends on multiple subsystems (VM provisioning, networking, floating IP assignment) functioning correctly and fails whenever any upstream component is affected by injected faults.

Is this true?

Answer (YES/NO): NO